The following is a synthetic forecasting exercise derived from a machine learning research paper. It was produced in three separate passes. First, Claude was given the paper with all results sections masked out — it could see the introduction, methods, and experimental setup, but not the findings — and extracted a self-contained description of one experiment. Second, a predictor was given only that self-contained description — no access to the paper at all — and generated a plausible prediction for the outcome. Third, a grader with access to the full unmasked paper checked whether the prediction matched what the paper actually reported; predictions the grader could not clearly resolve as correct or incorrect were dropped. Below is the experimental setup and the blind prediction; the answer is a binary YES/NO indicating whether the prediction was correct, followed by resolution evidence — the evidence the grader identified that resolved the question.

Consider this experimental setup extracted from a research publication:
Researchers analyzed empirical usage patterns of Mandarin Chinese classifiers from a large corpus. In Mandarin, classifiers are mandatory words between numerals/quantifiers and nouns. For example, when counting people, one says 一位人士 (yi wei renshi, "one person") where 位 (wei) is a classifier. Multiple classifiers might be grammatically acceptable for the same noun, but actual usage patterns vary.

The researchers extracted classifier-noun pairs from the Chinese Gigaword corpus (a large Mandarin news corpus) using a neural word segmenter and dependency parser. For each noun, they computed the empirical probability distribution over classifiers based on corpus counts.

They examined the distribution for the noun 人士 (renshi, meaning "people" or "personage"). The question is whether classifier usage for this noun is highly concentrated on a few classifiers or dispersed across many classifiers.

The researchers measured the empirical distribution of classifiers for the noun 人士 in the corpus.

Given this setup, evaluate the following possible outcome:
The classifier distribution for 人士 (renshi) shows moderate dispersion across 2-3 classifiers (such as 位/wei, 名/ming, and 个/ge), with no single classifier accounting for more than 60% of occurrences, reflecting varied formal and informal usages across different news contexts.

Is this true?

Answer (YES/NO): NO